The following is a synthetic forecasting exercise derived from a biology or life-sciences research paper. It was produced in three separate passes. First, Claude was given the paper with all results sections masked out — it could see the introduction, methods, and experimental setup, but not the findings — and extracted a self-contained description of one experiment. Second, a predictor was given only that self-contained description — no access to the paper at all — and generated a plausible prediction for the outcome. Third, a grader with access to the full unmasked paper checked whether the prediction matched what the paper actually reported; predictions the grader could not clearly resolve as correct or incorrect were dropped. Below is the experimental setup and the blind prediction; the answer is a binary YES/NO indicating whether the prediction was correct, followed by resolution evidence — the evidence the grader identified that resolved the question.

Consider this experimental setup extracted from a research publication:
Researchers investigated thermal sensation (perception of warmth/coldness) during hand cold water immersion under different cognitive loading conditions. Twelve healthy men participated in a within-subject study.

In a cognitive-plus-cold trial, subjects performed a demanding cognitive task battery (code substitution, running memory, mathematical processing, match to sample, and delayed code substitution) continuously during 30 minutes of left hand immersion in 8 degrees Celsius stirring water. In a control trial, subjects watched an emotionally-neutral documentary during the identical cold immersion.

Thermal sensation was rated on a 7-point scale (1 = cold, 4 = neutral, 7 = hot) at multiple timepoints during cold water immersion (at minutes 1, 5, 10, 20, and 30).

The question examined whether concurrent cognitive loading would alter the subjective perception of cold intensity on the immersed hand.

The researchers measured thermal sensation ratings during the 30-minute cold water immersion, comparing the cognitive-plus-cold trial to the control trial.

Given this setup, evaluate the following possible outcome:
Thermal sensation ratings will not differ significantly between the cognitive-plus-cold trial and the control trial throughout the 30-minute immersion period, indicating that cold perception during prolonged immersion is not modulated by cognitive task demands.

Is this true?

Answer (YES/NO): YES